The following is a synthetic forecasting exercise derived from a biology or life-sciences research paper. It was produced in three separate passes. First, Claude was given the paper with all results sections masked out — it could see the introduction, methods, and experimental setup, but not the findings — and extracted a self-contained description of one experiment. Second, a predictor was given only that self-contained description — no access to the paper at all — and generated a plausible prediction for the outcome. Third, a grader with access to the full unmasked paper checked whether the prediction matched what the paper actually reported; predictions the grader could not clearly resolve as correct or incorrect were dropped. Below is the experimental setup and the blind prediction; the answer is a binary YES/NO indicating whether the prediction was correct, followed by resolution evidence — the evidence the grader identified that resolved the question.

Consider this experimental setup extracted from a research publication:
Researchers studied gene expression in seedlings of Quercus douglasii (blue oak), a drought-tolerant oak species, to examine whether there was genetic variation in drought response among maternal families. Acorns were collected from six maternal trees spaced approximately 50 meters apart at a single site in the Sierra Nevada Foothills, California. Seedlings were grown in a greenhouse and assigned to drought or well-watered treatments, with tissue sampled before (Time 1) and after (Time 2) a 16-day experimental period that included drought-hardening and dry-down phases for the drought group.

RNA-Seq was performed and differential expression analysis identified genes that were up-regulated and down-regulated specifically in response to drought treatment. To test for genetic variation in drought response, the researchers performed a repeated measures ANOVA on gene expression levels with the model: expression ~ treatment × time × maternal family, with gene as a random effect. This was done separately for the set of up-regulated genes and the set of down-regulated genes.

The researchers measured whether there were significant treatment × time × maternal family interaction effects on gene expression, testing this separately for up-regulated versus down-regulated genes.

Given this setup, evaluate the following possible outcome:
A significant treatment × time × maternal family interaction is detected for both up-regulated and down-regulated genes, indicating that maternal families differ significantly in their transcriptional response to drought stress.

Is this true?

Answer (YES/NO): NO